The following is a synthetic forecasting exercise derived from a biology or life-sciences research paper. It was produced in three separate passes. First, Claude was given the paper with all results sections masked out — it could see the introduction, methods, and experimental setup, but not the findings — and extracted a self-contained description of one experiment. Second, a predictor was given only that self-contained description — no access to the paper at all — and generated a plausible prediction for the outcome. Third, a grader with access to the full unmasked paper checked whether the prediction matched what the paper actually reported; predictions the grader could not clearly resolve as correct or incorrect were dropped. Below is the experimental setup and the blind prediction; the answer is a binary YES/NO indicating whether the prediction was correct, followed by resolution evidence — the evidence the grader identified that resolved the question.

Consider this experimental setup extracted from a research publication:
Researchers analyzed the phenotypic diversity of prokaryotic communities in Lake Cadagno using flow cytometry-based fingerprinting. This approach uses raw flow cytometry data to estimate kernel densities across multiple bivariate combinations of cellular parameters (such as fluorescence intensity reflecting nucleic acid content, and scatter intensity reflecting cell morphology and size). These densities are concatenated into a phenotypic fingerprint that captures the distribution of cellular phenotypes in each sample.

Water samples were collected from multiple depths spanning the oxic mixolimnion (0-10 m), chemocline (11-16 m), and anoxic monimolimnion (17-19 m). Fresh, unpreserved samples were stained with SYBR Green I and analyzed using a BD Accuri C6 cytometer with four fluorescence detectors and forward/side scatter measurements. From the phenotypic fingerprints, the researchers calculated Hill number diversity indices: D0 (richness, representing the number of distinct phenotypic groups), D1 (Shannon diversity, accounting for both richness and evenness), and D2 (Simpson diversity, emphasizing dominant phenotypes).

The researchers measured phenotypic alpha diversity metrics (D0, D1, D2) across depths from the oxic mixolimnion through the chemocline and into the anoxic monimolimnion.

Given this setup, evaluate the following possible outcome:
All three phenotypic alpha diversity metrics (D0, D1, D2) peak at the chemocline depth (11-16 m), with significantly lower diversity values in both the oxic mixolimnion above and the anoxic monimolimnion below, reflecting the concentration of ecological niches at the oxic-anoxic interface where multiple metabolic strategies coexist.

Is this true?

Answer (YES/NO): NO